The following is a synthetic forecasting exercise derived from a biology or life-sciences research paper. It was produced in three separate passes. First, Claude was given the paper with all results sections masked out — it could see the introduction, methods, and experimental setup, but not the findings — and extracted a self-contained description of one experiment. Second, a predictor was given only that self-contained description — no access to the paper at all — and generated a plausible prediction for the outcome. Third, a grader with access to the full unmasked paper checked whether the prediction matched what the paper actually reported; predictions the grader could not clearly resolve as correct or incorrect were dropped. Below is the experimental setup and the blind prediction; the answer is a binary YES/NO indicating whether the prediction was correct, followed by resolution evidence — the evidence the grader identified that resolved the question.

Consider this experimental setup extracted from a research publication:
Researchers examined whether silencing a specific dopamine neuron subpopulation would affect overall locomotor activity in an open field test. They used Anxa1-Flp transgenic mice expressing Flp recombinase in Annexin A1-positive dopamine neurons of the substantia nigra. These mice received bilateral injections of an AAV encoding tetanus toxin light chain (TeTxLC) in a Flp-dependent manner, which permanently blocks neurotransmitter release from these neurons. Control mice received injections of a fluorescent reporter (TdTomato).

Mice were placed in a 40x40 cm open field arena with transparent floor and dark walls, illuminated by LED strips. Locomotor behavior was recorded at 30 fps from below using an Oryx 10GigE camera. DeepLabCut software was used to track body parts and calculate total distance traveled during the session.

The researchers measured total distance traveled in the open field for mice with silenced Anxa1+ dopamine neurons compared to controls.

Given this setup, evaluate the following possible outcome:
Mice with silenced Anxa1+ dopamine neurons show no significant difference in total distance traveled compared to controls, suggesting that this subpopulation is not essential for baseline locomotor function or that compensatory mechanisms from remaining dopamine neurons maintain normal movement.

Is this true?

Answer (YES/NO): NO